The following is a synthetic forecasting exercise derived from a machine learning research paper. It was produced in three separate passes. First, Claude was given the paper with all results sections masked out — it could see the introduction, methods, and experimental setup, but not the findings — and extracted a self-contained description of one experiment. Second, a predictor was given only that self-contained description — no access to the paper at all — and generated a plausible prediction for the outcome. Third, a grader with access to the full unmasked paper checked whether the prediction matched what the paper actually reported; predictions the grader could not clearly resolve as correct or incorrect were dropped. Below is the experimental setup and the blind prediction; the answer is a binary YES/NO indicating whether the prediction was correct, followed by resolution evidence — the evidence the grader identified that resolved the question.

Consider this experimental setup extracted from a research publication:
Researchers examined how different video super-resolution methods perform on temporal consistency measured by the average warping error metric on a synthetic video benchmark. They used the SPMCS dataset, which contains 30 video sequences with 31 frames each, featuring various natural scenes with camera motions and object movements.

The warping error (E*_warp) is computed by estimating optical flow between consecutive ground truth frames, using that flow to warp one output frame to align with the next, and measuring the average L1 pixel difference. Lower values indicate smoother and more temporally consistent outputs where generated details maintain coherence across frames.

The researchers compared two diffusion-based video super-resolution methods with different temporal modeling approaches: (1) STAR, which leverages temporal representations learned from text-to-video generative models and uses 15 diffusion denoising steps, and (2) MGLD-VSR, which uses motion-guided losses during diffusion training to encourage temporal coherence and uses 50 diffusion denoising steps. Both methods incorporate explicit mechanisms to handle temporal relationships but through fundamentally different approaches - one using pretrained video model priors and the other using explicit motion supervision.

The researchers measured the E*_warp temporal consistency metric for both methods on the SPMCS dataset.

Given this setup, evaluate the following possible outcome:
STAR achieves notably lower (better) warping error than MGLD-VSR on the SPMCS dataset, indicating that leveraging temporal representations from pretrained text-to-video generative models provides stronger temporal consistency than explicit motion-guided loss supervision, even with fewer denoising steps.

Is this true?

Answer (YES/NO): YES